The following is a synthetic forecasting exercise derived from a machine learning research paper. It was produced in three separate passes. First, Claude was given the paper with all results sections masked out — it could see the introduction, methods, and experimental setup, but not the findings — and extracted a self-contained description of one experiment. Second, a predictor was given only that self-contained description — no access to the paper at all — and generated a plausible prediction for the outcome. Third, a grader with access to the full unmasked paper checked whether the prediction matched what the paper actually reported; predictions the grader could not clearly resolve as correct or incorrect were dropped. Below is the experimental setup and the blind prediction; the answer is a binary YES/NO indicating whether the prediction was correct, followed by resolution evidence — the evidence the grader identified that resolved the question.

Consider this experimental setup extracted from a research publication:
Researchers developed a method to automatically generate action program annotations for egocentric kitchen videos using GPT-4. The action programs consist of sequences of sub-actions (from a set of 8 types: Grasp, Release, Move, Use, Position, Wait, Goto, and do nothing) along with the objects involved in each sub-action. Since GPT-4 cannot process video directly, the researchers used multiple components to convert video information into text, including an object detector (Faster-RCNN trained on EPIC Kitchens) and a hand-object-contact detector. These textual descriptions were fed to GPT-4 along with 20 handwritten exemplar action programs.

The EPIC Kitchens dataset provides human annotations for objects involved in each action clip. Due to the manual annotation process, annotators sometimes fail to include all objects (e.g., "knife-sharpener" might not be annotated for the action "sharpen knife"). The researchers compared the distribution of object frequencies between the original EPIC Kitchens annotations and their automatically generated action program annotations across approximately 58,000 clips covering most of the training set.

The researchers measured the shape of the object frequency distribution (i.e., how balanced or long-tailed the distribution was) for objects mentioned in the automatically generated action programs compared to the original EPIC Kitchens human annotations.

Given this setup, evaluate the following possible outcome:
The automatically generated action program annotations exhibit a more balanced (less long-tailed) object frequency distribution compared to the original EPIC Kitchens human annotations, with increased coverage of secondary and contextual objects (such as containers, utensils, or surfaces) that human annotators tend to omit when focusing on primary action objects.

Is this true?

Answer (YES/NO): YES